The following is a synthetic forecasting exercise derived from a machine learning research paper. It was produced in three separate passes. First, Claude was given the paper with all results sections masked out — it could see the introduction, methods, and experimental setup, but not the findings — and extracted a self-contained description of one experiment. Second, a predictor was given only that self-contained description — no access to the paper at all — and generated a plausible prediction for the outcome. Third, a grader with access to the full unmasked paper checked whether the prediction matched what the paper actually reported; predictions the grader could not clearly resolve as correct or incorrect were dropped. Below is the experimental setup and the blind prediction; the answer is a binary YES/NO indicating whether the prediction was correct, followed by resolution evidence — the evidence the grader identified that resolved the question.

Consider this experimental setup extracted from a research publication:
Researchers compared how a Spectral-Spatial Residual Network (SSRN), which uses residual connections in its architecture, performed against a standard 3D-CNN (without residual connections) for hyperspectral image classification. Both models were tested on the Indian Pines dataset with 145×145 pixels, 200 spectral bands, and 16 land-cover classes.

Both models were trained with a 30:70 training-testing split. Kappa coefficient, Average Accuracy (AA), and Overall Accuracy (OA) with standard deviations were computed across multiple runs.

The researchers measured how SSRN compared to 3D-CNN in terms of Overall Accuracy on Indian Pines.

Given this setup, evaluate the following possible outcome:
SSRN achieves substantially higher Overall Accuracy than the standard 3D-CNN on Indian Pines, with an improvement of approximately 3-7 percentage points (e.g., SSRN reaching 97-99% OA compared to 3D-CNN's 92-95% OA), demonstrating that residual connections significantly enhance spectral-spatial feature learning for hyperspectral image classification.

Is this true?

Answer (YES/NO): NO